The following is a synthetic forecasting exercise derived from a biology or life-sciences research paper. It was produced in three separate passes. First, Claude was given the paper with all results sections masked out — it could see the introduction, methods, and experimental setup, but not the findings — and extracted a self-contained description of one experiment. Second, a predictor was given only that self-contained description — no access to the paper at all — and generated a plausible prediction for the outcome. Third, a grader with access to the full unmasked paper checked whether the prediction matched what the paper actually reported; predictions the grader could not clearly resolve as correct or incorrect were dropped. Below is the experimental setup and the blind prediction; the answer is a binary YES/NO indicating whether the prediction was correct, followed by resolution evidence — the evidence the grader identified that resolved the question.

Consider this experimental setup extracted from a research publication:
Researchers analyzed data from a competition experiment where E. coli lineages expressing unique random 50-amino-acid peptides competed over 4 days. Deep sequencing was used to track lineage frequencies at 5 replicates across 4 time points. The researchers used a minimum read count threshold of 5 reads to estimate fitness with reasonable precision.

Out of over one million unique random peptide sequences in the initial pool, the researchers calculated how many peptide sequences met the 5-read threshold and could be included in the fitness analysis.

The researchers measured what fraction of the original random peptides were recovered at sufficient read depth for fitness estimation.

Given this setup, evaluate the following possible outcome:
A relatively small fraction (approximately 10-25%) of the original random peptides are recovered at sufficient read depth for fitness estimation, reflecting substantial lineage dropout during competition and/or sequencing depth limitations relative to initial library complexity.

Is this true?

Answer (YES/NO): NO